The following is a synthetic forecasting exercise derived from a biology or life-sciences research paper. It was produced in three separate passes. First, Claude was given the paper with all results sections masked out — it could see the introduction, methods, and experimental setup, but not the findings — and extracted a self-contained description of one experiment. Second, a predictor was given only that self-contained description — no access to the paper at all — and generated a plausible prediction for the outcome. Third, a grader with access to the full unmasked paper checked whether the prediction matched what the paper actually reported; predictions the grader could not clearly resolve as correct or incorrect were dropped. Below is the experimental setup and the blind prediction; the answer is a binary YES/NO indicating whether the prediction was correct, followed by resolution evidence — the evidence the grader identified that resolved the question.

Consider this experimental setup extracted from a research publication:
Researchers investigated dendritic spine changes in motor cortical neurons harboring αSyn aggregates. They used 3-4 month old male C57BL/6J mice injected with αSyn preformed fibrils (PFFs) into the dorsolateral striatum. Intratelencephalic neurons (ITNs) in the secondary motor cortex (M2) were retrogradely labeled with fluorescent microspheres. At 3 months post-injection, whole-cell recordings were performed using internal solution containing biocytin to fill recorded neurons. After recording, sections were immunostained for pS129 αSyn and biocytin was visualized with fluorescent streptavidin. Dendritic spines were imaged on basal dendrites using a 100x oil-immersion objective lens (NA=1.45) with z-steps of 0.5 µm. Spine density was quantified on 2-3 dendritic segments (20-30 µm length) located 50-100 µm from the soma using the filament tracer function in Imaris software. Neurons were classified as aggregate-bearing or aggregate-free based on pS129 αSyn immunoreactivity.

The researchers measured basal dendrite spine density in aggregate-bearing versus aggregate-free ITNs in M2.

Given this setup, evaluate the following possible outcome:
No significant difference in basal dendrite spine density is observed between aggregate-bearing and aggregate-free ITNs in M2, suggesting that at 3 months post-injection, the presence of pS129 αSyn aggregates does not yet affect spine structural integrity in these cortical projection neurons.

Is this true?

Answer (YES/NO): NO